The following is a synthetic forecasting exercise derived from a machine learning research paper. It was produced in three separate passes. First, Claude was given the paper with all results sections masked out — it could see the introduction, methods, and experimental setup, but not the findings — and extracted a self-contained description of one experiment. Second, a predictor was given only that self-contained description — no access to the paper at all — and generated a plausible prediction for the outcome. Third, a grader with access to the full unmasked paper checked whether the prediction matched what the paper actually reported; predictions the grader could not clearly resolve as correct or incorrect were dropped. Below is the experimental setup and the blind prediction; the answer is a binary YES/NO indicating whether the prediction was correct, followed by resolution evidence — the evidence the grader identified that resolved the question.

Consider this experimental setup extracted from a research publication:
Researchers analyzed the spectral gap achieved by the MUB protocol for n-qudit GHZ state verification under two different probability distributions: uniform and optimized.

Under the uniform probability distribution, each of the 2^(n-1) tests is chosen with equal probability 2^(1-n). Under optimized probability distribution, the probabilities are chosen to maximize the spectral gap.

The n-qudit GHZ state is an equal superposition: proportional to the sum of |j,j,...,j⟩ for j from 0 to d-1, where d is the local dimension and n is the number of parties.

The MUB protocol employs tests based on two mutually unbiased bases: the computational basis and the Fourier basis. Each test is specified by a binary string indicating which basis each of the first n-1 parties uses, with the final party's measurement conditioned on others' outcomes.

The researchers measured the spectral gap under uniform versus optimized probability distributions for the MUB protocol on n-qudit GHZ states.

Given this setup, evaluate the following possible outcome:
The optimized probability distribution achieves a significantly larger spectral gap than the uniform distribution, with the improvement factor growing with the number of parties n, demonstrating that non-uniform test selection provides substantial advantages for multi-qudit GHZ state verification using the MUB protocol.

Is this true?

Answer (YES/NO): YES